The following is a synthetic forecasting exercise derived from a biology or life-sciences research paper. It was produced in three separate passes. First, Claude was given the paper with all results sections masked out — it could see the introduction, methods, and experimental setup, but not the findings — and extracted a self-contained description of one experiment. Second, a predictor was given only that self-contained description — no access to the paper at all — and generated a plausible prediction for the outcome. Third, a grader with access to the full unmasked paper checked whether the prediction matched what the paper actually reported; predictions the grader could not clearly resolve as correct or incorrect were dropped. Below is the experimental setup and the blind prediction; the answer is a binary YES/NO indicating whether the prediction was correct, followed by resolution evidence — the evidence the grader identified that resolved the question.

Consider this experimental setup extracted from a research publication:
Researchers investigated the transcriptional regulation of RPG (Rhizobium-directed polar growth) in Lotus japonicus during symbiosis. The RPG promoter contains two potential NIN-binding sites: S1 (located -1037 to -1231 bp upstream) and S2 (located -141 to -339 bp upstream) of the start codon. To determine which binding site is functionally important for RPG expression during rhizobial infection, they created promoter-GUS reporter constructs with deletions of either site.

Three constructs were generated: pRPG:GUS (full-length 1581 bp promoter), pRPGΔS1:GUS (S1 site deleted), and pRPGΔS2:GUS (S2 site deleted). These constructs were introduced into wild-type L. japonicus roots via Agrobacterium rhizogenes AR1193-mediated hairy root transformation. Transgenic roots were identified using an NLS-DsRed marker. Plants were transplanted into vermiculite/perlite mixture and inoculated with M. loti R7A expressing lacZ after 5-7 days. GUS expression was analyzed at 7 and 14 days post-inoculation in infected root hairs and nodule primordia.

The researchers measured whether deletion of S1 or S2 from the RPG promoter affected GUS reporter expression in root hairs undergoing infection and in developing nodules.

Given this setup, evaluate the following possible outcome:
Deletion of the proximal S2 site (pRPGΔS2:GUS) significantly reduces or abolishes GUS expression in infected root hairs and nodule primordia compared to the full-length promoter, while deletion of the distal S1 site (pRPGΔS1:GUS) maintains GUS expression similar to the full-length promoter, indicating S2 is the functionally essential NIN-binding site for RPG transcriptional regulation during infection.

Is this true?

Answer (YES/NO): YES